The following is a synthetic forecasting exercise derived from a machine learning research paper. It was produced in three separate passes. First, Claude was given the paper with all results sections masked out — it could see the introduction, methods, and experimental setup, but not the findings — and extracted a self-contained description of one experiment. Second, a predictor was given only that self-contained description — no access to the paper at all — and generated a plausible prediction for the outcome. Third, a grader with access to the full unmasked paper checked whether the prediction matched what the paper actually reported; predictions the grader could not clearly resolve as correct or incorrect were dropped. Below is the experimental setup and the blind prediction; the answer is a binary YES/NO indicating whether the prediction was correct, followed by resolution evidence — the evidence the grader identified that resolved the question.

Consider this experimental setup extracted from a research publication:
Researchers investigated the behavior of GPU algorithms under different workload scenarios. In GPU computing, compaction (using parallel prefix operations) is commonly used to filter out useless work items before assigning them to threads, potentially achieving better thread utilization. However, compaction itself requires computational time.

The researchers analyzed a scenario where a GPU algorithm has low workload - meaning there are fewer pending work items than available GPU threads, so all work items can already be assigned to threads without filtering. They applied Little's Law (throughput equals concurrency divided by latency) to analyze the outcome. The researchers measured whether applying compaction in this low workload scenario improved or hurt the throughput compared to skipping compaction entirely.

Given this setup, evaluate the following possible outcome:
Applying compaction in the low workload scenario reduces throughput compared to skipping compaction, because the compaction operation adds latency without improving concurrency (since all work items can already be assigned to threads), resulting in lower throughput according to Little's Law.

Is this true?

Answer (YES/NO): YES